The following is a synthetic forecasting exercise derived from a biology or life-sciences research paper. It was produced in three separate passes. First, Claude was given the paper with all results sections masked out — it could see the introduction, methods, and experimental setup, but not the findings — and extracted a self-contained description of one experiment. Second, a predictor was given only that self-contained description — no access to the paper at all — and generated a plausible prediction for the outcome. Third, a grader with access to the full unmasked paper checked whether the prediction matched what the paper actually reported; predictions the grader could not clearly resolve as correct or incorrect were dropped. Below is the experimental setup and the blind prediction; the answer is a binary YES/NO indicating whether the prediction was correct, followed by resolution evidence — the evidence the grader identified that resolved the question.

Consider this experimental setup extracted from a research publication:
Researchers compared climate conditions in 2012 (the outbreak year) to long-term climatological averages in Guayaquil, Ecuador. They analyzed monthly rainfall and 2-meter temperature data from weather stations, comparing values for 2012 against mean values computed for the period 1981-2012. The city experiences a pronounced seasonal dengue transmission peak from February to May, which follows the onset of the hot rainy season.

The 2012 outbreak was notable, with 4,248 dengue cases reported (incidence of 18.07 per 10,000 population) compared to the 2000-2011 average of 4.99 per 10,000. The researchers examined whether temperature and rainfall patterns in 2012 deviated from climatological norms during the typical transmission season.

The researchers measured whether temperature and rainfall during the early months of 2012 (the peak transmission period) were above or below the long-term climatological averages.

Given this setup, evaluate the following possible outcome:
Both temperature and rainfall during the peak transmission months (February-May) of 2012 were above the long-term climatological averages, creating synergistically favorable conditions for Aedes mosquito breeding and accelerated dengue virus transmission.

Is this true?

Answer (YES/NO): NO